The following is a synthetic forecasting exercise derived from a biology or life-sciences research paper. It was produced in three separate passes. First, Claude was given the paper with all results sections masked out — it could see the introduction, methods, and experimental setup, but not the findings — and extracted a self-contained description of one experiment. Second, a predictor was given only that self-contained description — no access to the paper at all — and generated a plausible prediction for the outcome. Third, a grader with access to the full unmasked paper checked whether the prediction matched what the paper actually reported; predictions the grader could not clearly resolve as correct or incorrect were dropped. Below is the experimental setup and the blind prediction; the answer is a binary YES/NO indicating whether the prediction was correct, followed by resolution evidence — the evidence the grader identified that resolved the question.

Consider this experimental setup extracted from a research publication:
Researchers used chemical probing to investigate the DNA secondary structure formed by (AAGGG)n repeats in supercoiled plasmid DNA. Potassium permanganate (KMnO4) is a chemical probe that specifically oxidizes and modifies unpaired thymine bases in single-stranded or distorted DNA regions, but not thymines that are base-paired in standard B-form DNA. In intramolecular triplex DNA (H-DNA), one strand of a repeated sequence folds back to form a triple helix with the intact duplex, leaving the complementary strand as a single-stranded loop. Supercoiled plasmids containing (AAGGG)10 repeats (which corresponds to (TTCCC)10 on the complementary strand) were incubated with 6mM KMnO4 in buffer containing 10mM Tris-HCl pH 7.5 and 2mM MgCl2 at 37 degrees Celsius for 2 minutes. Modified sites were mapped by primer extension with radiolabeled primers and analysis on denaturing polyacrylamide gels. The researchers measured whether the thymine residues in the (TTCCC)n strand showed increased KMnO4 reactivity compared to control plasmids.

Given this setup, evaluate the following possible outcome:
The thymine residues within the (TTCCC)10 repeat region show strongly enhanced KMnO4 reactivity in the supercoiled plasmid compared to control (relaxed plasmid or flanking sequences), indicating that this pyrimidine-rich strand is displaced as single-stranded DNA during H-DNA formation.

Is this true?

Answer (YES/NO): YES